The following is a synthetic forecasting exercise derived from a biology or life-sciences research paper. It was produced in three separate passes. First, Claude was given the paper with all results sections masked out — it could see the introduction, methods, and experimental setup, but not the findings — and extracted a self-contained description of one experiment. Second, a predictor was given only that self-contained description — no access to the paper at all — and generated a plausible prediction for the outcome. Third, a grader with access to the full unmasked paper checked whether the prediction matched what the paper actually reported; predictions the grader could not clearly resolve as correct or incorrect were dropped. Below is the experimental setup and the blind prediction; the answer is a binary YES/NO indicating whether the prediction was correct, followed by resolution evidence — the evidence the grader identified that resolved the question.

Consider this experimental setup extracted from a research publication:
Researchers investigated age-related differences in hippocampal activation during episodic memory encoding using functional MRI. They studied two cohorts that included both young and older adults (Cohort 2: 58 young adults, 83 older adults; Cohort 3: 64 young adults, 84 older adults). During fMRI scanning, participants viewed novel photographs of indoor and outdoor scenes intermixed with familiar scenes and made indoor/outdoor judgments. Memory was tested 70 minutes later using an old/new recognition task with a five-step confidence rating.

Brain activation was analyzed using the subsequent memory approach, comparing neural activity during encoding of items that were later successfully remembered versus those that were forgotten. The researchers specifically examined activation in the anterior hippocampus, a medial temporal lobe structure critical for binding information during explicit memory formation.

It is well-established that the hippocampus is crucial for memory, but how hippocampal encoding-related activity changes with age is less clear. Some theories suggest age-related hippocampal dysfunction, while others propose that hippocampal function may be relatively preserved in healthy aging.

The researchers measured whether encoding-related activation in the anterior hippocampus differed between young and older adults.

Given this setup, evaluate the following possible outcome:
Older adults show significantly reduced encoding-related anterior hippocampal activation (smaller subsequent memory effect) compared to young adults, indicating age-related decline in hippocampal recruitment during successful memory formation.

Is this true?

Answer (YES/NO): NO